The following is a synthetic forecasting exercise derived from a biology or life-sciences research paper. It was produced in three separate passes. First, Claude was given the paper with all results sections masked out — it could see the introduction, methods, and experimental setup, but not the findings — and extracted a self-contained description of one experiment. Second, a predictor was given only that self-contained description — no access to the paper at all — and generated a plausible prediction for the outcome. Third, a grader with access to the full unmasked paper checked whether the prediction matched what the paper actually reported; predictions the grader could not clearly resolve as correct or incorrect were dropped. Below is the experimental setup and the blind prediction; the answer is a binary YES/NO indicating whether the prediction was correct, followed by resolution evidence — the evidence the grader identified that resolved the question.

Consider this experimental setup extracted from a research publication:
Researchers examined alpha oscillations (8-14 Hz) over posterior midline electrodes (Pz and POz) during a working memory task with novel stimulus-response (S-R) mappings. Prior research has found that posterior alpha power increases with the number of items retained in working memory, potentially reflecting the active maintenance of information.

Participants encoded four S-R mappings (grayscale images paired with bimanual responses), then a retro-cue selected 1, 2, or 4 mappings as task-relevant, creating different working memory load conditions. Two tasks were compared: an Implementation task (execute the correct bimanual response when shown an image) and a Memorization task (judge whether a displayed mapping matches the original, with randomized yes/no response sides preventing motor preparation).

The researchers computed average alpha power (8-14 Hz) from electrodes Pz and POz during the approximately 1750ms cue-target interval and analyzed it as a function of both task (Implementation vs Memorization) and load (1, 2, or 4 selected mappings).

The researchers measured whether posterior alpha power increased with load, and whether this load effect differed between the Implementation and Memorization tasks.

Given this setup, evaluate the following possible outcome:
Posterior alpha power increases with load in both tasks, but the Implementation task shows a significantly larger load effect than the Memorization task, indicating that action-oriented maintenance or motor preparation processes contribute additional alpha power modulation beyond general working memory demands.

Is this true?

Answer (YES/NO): NO